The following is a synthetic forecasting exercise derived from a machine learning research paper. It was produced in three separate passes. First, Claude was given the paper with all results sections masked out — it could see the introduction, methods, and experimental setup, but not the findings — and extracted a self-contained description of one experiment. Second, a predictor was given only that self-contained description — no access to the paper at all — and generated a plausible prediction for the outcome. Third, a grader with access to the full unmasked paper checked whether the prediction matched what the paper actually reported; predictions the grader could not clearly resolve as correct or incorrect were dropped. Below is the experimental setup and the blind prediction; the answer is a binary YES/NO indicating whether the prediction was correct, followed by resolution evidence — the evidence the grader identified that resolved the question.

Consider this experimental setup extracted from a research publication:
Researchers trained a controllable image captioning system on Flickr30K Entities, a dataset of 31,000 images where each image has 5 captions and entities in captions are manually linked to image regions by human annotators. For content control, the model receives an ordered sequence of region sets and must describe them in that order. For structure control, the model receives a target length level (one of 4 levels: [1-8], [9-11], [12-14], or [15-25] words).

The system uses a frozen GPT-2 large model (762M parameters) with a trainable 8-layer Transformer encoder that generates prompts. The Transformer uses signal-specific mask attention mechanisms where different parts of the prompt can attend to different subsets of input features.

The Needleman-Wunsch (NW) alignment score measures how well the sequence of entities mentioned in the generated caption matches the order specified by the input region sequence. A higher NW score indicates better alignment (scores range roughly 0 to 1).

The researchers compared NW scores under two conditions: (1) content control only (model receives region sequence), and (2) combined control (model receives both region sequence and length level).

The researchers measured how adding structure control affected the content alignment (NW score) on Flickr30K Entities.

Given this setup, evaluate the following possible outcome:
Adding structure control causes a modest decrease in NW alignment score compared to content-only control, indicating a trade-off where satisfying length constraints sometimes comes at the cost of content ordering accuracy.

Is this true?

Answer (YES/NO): NO